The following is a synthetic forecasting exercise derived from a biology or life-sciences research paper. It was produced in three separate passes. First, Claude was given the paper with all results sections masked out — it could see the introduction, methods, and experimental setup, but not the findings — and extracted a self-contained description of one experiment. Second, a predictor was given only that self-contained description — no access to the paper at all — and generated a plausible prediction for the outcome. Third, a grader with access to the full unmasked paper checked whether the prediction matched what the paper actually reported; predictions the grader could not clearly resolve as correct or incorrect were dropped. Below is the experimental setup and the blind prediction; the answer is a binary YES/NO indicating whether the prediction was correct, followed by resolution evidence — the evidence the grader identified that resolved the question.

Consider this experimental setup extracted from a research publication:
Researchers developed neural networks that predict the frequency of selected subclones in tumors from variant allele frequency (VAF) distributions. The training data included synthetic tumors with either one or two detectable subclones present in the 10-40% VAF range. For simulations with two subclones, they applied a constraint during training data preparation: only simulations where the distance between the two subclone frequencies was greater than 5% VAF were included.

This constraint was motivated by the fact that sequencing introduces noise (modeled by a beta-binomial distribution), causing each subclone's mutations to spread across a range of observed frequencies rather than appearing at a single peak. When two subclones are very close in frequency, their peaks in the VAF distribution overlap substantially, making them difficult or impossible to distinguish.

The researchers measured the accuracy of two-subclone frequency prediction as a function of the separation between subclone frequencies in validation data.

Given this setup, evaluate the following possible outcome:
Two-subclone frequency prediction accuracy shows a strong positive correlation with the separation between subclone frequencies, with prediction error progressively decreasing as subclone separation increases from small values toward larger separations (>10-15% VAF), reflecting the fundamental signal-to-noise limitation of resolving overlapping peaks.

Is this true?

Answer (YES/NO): YES